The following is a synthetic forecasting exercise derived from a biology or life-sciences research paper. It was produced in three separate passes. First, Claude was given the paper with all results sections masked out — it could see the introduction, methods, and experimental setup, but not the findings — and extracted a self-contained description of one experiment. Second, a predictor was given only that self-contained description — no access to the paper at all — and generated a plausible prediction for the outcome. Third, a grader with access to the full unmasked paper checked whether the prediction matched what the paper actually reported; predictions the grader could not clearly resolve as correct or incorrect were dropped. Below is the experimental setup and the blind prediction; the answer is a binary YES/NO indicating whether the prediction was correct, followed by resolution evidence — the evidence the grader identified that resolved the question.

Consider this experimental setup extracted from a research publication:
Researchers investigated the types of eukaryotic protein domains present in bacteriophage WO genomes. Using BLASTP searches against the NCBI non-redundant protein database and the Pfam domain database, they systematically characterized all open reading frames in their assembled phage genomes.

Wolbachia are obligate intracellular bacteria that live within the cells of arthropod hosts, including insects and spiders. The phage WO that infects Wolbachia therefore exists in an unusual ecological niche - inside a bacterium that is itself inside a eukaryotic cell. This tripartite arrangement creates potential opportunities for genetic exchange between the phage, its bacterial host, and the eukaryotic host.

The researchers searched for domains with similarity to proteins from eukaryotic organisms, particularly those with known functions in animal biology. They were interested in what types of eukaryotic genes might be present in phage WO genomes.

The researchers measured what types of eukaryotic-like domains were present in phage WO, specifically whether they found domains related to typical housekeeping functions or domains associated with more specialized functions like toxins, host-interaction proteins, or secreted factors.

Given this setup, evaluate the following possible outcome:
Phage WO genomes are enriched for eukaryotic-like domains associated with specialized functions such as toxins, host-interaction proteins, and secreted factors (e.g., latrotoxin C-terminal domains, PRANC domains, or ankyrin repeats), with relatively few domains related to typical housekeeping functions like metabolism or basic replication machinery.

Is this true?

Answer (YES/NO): YES